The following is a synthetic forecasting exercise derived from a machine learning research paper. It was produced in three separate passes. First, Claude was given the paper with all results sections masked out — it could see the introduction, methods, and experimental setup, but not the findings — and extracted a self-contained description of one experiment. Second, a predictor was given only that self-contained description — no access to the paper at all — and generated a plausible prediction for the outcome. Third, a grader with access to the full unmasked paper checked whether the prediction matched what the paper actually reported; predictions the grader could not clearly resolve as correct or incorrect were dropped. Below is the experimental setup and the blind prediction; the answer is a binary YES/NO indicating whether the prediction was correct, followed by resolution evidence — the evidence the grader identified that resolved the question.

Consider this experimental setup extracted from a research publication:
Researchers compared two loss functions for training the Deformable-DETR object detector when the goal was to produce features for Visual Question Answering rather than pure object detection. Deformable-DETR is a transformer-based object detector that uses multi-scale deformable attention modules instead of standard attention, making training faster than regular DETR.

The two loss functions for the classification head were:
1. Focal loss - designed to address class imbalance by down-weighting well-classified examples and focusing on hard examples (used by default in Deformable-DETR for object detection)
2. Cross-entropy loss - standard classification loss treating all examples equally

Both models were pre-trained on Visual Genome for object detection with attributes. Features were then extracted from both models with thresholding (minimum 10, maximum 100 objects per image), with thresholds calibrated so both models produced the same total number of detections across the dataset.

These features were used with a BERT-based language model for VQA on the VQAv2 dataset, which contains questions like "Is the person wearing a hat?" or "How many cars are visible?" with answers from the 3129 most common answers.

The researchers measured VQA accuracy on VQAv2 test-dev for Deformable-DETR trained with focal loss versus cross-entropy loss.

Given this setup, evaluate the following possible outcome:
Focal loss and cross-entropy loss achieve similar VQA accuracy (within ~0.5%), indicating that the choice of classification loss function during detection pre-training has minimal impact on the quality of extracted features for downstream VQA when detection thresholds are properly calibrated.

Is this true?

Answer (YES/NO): NO